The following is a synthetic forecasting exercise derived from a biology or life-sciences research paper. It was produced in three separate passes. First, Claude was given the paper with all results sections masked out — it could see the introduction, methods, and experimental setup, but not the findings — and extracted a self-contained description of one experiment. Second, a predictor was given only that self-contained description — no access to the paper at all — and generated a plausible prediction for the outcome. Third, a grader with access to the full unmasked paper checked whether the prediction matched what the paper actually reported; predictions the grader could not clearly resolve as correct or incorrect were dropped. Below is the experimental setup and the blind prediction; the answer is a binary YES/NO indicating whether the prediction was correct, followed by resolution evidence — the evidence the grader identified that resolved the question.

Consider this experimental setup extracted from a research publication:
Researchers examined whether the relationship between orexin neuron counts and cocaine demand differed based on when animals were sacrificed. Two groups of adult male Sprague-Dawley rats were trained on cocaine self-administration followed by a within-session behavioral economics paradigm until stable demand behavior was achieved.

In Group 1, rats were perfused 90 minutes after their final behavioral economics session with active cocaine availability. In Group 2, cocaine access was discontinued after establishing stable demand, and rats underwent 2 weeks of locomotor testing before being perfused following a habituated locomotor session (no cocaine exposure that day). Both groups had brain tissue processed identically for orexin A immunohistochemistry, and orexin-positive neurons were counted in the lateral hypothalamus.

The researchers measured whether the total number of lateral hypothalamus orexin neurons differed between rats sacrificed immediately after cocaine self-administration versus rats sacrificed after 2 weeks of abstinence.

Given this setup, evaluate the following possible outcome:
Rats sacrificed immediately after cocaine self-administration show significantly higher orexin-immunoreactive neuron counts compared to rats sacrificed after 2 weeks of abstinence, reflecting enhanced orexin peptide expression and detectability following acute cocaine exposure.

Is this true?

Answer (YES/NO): NO